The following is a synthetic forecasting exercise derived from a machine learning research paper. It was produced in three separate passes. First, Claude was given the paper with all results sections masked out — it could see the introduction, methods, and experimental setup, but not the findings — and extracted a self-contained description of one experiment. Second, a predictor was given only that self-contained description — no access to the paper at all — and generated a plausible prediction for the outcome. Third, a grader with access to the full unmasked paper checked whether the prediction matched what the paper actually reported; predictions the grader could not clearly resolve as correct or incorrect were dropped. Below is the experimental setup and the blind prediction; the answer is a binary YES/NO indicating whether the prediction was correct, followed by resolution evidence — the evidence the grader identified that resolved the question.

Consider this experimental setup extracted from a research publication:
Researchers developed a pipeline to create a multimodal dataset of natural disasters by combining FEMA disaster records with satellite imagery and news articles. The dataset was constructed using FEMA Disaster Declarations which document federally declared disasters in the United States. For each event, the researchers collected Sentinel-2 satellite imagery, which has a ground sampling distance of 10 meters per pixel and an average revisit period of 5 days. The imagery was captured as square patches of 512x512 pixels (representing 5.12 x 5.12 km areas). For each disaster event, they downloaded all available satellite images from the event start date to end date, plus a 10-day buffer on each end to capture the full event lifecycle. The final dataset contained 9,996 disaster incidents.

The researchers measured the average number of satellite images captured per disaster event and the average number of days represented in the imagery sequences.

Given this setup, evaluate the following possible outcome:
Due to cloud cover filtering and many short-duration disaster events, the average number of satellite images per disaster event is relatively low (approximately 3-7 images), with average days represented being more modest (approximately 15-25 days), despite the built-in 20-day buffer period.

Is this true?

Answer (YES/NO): YES